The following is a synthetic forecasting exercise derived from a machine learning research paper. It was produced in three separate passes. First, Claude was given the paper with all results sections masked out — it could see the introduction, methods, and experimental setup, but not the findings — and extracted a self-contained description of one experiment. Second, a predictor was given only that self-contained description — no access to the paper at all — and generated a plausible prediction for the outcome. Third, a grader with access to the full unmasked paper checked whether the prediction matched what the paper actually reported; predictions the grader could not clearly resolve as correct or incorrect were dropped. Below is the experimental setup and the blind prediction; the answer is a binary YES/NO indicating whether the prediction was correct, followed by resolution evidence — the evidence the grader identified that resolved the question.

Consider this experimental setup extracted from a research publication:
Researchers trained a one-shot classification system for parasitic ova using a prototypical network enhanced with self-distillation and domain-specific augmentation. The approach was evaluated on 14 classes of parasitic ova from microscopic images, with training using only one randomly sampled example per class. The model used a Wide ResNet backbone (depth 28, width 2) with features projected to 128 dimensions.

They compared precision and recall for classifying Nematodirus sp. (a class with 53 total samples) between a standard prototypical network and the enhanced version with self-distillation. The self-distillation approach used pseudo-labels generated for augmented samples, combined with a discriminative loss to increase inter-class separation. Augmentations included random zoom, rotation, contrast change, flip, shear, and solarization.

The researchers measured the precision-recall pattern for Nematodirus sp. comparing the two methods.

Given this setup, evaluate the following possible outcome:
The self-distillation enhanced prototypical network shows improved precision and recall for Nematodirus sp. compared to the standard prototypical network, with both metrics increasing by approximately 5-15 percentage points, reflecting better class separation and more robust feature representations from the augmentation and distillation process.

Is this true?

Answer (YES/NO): NO